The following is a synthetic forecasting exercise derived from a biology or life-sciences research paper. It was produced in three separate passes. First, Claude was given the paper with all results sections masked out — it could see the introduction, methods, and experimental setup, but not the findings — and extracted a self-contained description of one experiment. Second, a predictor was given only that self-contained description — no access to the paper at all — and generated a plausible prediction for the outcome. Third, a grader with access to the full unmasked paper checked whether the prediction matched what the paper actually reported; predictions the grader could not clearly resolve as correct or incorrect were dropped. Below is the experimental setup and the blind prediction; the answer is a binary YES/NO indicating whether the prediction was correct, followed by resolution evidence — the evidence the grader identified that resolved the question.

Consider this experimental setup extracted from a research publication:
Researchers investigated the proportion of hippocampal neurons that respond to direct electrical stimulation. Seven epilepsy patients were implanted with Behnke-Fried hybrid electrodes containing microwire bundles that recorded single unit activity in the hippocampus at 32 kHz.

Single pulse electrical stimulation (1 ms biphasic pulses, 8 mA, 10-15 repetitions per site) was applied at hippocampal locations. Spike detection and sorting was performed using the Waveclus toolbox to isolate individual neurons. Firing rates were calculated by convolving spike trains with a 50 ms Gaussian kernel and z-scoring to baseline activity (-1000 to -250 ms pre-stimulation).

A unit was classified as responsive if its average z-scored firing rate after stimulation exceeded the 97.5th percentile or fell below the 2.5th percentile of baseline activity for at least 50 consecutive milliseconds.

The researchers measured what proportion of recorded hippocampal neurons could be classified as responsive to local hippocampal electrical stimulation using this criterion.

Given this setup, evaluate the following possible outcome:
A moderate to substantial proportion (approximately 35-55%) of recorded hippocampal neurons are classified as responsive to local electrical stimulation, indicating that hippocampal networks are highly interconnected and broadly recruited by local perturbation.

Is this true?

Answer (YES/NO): NO